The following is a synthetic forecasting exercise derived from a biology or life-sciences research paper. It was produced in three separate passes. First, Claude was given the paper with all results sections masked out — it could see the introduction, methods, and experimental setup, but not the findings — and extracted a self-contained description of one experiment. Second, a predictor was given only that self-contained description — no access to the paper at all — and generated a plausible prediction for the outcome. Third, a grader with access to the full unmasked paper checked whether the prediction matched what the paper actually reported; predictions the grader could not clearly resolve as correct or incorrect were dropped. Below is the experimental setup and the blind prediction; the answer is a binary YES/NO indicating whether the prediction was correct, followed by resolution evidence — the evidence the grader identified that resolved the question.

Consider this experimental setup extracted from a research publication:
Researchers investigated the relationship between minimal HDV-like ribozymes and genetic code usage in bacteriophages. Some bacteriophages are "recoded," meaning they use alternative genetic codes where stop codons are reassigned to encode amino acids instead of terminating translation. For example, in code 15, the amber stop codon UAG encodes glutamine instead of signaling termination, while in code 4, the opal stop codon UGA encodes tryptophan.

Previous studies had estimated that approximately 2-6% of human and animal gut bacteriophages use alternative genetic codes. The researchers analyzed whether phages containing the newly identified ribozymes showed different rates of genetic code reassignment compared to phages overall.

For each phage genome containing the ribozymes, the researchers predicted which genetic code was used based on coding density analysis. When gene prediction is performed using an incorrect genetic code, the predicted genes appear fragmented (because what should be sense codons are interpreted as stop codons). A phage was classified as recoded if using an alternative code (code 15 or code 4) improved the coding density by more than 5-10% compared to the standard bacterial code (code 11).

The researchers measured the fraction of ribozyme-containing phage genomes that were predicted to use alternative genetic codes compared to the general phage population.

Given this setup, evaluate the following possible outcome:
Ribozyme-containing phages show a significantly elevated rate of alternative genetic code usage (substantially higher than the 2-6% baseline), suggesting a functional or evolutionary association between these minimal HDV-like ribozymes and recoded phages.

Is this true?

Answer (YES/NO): YES